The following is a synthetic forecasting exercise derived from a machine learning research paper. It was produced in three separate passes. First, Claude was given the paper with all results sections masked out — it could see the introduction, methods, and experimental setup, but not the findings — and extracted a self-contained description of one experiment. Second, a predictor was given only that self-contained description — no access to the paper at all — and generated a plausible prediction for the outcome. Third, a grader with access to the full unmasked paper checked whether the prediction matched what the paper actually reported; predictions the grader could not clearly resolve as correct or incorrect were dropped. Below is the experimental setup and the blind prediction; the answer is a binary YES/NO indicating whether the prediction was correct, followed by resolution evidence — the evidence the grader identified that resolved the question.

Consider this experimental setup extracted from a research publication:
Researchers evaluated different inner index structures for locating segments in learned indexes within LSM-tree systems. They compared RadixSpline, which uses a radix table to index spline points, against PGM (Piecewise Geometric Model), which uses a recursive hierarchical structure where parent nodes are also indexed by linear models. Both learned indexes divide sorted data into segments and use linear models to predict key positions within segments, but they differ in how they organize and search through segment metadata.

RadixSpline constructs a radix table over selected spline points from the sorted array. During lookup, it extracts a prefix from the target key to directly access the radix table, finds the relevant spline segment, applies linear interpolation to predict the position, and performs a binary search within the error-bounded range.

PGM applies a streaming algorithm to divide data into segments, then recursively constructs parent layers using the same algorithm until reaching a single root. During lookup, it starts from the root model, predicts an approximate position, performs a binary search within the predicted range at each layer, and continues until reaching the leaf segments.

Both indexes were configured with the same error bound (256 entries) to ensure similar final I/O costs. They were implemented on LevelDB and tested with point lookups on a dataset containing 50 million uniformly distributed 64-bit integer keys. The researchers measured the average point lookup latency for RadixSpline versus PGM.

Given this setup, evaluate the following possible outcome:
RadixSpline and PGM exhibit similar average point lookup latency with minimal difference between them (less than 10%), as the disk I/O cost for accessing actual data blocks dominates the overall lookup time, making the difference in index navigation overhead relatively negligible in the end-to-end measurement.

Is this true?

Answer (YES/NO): YES